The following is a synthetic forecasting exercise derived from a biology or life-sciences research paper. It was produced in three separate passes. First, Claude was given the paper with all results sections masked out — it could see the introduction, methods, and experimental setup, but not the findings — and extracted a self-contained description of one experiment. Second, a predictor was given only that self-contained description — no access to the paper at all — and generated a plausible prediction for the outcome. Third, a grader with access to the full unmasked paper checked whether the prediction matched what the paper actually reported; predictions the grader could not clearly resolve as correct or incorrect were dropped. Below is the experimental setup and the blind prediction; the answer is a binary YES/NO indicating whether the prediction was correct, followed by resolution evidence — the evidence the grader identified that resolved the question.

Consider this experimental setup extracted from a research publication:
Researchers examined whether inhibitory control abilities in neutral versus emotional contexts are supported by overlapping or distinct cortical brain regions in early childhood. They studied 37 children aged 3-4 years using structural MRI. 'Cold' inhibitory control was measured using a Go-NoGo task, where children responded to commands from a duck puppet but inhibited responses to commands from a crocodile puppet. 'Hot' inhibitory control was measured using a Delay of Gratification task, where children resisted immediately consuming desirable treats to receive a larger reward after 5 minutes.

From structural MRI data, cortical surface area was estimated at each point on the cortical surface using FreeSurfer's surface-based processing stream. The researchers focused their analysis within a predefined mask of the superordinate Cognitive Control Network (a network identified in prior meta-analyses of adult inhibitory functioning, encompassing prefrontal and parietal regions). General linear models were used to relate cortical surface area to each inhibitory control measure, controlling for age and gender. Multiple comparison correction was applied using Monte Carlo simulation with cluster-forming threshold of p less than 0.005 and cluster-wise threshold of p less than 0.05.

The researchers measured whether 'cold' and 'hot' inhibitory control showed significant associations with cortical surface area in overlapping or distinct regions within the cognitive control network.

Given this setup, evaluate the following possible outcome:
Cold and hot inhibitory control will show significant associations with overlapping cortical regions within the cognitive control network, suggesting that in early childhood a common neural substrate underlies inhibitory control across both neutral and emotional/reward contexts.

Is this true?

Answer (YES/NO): NO